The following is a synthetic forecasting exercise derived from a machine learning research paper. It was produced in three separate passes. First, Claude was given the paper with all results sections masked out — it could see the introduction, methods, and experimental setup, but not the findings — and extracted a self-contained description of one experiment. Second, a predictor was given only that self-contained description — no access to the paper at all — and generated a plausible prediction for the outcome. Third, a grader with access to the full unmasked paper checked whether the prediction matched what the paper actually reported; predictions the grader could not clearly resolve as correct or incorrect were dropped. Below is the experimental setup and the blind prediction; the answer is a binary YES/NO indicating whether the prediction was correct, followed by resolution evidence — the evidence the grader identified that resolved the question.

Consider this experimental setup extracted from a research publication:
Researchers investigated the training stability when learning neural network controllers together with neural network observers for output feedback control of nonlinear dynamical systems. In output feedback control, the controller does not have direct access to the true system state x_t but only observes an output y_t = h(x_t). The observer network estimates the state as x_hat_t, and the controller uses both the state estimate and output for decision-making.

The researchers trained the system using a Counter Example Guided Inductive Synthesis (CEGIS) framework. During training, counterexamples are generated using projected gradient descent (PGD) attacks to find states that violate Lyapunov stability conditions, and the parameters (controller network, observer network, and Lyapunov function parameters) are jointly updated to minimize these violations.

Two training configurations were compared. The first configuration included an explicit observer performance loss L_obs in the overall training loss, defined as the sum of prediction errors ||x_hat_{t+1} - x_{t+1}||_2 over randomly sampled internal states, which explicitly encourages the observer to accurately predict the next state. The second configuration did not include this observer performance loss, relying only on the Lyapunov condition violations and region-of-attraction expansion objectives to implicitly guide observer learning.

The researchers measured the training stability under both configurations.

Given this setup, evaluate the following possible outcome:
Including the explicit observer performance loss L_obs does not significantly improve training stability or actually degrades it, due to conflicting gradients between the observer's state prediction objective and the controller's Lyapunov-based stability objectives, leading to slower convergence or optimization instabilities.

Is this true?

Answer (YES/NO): NO